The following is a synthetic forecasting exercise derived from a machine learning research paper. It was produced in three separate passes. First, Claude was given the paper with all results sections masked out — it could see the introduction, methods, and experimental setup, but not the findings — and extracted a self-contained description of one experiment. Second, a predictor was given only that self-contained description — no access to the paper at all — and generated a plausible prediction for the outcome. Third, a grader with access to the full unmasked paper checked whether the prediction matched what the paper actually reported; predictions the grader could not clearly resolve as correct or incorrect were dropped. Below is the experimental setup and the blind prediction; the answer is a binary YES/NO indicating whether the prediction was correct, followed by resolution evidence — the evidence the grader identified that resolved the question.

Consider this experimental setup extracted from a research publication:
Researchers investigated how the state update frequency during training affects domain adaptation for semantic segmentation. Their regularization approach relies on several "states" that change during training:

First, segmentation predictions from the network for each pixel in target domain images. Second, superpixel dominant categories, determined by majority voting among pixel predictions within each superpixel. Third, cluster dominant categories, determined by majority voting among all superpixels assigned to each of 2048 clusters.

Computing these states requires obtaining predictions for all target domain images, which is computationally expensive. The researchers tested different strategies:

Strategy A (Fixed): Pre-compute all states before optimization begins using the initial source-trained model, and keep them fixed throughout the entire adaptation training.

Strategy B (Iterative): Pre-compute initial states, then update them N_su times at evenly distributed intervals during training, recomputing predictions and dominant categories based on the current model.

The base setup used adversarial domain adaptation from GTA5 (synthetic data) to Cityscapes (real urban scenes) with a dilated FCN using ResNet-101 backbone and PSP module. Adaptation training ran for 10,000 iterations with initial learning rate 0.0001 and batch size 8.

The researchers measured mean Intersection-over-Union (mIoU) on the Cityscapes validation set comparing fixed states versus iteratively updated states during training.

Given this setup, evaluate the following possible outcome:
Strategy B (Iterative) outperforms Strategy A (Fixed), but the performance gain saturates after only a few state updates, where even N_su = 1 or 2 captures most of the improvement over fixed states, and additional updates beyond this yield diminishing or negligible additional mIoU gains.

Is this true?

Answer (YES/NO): NO